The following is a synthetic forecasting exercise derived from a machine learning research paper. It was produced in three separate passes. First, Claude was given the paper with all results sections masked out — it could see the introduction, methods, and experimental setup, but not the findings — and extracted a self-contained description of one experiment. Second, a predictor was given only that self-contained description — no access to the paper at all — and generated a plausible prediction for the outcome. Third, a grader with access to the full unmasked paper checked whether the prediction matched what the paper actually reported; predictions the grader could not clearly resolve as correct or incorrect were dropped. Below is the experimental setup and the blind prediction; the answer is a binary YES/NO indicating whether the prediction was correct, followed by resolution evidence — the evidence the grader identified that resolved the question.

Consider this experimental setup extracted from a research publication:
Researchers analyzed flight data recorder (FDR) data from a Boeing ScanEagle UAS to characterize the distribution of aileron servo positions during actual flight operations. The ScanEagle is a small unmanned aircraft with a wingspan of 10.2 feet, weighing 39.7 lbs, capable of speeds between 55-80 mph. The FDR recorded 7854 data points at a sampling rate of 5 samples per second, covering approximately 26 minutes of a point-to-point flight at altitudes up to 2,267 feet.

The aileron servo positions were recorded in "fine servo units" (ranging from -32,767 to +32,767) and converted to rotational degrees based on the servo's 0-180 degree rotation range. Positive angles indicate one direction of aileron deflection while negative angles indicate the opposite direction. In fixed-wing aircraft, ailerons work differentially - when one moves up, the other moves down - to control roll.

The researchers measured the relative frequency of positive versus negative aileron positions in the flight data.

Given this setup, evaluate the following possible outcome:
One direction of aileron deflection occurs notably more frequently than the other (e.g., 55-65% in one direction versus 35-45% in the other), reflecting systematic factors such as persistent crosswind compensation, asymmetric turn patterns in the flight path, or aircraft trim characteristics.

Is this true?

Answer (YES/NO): YES